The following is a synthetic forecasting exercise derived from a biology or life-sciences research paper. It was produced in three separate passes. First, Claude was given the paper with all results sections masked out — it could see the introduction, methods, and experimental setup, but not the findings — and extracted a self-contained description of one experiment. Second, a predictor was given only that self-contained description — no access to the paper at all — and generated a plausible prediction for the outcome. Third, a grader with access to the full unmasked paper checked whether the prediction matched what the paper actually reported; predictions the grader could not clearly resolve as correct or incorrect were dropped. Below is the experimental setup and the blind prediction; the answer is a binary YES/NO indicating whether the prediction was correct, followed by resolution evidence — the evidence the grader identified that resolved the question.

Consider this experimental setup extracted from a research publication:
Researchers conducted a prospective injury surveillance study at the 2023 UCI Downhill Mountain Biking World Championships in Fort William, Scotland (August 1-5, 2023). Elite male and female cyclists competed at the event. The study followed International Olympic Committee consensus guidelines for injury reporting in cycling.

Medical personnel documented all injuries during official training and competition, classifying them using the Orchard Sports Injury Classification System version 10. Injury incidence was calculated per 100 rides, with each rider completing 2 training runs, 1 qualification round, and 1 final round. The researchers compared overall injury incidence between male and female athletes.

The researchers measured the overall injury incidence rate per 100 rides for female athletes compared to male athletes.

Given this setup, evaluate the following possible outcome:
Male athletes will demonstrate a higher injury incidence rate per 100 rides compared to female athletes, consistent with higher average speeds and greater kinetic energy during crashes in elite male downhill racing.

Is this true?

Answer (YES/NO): NO